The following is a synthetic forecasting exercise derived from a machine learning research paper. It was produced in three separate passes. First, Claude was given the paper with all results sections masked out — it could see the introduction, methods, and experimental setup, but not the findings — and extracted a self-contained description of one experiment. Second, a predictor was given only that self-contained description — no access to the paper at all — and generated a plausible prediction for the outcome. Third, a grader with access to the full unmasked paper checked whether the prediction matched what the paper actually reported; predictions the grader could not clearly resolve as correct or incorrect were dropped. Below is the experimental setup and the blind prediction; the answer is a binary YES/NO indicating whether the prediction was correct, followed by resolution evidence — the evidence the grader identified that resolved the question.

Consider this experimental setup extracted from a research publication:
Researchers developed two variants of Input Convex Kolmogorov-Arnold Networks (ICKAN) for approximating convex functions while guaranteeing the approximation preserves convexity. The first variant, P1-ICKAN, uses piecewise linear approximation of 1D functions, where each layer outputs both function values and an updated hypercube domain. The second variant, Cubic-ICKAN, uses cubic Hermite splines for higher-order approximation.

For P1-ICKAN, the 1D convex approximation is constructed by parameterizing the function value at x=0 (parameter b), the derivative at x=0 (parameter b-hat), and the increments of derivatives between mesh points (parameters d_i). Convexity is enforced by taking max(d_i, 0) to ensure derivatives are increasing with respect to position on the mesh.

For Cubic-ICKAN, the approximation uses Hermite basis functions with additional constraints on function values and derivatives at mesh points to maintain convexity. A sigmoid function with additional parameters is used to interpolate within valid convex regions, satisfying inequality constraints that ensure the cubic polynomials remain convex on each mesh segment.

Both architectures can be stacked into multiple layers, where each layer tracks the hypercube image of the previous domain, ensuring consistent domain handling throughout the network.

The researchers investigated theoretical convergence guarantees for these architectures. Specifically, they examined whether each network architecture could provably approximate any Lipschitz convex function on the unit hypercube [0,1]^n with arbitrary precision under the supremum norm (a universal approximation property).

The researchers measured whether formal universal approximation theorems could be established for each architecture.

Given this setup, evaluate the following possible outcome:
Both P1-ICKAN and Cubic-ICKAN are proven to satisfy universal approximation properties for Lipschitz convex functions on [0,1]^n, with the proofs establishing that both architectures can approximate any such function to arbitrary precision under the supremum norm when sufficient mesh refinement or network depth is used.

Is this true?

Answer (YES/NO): NO